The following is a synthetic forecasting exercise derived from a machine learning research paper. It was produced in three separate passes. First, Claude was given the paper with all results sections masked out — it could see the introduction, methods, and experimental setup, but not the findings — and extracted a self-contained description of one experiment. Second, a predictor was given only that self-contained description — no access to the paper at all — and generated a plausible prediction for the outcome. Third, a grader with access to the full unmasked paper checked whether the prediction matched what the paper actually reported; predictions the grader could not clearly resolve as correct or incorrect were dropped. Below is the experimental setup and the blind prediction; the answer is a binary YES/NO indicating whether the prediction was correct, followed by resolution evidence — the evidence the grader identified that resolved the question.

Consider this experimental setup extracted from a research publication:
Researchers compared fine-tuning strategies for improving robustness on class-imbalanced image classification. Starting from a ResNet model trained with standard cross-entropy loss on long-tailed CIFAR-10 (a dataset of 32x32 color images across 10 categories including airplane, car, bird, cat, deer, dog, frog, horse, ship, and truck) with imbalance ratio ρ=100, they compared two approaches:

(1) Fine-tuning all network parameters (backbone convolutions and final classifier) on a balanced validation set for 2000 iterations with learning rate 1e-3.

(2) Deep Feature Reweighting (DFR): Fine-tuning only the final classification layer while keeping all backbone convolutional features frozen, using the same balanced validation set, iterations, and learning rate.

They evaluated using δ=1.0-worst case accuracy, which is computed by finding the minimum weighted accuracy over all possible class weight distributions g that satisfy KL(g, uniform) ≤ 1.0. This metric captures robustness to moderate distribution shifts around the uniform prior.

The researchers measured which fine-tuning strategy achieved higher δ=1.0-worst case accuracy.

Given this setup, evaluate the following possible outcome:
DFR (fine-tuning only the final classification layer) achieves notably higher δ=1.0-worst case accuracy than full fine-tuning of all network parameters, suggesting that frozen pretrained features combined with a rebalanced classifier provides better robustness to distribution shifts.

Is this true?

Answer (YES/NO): NO